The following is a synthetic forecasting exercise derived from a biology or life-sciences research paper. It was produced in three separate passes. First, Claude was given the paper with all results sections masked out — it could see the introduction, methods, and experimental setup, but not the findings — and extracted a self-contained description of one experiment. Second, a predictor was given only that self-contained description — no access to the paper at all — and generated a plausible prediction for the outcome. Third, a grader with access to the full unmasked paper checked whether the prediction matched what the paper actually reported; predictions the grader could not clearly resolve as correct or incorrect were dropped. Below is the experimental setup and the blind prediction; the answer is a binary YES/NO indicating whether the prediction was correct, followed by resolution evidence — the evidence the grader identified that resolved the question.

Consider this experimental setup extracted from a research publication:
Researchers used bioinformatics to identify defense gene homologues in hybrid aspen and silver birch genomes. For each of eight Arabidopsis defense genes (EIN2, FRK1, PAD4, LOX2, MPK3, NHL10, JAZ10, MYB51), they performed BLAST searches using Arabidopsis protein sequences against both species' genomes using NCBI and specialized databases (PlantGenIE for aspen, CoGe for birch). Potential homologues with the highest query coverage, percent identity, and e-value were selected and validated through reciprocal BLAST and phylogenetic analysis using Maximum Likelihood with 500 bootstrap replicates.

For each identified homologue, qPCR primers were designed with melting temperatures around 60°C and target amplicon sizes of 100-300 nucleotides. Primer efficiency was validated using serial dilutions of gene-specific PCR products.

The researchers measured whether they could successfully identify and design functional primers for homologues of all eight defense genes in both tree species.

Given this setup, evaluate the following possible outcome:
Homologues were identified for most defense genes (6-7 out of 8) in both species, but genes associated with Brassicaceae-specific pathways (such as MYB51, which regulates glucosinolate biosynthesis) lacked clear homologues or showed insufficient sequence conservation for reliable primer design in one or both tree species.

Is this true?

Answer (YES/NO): NO